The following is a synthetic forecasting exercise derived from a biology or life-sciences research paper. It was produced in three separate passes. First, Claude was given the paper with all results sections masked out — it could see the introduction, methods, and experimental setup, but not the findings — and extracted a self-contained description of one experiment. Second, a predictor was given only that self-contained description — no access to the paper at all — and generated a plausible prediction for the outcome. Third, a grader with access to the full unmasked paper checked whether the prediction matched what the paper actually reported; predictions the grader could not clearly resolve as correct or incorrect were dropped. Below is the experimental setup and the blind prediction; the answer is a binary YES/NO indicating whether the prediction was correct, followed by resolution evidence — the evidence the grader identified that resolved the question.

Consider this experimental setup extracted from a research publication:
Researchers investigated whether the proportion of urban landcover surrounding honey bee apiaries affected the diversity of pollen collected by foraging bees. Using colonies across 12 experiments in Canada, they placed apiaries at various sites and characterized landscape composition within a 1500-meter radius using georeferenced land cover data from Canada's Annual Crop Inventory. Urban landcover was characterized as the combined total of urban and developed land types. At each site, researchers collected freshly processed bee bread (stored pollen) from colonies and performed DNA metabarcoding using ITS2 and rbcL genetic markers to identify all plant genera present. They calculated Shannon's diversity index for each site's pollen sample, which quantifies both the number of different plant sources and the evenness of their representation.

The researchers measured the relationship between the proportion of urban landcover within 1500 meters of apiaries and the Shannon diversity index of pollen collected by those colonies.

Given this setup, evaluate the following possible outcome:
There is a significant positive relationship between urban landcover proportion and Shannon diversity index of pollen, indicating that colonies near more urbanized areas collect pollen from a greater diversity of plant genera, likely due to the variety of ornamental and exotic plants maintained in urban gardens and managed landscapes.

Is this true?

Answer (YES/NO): YES